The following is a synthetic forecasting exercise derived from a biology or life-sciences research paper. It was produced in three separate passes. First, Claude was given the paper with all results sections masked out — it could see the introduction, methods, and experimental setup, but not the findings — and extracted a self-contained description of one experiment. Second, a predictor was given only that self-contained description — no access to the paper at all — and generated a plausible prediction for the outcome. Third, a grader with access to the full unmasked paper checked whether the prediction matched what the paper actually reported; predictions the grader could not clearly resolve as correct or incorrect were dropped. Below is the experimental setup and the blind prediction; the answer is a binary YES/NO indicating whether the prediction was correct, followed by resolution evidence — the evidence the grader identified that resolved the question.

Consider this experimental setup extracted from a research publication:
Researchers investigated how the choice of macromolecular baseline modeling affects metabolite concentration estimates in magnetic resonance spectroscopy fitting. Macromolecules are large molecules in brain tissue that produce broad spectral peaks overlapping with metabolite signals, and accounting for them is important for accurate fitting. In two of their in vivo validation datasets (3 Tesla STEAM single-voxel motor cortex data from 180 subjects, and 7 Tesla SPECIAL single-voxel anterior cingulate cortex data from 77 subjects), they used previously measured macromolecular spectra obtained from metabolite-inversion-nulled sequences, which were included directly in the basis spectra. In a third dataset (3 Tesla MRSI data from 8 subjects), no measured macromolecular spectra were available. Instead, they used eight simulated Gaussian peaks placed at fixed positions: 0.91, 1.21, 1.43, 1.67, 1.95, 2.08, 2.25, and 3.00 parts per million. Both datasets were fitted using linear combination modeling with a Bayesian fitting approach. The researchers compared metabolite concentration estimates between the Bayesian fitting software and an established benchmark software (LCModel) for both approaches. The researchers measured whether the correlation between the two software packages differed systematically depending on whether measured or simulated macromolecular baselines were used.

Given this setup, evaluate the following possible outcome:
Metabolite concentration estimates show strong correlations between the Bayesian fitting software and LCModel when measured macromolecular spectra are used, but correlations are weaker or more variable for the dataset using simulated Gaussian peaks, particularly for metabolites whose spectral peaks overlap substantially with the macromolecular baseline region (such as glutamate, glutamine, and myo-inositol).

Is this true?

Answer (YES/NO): NO